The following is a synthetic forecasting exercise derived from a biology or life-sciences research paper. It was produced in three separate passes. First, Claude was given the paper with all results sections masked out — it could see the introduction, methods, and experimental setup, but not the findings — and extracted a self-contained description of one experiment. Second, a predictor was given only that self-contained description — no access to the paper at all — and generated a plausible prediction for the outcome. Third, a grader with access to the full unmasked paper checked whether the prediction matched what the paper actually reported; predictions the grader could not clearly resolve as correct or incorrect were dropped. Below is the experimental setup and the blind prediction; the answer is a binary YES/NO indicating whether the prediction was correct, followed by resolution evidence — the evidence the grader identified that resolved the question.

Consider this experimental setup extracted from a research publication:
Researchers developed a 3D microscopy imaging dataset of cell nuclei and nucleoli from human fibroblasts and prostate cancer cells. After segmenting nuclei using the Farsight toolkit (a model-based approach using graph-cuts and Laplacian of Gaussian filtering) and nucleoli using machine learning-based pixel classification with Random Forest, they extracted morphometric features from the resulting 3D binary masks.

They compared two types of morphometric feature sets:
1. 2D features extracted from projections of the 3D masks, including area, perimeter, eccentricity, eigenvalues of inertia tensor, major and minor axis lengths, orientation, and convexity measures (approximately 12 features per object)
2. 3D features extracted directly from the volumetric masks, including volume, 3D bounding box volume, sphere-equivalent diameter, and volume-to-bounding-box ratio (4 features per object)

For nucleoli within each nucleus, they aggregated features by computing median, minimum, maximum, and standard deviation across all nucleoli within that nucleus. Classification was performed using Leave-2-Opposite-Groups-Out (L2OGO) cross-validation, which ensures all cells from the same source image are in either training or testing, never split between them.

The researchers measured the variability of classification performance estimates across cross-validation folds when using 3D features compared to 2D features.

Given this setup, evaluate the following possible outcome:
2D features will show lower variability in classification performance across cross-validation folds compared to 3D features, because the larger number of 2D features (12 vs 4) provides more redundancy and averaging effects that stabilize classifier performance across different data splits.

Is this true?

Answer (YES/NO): YES